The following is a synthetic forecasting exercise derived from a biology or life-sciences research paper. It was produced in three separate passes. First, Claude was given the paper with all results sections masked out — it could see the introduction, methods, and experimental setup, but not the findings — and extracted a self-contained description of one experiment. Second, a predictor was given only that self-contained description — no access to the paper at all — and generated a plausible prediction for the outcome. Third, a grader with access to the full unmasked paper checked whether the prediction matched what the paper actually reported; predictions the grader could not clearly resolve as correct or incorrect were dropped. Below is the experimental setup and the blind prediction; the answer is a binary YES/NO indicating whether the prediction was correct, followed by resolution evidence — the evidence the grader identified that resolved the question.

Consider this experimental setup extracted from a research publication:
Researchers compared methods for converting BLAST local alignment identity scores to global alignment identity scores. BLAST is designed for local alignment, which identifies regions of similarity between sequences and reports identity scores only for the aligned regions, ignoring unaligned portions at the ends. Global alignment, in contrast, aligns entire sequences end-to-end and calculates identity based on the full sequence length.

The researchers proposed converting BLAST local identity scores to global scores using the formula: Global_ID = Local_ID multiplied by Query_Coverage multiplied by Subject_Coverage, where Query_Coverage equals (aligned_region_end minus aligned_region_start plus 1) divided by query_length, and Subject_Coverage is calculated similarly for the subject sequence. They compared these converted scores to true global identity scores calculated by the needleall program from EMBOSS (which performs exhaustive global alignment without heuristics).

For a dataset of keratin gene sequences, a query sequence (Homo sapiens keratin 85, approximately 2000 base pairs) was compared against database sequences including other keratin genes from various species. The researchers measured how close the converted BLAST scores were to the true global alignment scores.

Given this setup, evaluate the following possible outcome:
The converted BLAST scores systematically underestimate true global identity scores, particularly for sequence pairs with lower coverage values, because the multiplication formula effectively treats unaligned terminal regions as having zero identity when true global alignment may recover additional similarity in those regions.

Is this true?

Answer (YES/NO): NO